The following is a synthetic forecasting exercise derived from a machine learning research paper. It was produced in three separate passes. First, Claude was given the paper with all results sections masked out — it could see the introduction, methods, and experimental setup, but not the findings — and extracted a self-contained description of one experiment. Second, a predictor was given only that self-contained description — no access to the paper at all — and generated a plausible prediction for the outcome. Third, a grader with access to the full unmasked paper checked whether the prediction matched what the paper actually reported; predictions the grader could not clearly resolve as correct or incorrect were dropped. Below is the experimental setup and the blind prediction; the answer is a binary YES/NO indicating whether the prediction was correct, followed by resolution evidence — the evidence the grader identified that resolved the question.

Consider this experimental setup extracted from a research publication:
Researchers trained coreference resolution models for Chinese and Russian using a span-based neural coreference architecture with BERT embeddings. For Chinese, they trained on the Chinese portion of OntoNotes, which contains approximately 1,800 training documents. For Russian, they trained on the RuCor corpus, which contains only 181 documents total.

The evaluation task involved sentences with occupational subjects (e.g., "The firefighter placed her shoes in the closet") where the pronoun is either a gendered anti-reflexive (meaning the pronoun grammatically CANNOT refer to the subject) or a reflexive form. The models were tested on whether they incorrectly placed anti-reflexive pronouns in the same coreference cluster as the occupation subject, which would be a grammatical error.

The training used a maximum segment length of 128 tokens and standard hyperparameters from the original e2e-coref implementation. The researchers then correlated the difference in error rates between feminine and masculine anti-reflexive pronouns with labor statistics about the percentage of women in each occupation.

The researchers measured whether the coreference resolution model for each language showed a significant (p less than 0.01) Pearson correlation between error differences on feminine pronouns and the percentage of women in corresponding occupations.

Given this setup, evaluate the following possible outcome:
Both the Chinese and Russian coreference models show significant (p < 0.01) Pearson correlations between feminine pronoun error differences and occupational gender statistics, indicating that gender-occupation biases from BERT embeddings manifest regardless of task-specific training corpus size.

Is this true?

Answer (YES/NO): NO